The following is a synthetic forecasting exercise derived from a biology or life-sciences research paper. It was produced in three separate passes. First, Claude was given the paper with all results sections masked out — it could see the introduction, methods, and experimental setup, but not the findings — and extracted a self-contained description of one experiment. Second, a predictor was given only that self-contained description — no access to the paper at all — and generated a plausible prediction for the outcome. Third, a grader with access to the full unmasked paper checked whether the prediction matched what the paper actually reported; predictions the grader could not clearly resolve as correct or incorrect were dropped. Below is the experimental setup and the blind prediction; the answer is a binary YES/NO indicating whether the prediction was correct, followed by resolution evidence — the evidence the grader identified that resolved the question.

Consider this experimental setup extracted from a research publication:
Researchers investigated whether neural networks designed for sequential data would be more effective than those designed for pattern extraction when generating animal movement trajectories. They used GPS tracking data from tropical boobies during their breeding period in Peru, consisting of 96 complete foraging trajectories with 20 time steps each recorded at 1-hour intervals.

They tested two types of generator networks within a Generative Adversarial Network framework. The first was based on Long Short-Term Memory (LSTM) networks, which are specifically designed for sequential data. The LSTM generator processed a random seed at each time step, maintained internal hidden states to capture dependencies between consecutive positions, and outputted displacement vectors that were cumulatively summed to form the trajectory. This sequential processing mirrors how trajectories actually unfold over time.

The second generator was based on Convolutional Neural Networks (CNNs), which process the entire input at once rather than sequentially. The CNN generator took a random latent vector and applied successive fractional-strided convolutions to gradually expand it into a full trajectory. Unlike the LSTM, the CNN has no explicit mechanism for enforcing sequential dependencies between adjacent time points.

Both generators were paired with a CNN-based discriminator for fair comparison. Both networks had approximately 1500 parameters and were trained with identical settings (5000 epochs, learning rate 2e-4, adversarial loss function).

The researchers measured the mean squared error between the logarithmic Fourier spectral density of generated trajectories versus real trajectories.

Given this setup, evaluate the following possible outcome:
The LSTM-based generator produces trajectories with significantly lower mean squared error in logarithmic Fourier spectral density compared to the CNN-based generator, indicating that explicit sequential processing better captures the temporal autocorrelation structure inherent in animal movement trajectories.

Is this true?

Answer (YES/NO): NO